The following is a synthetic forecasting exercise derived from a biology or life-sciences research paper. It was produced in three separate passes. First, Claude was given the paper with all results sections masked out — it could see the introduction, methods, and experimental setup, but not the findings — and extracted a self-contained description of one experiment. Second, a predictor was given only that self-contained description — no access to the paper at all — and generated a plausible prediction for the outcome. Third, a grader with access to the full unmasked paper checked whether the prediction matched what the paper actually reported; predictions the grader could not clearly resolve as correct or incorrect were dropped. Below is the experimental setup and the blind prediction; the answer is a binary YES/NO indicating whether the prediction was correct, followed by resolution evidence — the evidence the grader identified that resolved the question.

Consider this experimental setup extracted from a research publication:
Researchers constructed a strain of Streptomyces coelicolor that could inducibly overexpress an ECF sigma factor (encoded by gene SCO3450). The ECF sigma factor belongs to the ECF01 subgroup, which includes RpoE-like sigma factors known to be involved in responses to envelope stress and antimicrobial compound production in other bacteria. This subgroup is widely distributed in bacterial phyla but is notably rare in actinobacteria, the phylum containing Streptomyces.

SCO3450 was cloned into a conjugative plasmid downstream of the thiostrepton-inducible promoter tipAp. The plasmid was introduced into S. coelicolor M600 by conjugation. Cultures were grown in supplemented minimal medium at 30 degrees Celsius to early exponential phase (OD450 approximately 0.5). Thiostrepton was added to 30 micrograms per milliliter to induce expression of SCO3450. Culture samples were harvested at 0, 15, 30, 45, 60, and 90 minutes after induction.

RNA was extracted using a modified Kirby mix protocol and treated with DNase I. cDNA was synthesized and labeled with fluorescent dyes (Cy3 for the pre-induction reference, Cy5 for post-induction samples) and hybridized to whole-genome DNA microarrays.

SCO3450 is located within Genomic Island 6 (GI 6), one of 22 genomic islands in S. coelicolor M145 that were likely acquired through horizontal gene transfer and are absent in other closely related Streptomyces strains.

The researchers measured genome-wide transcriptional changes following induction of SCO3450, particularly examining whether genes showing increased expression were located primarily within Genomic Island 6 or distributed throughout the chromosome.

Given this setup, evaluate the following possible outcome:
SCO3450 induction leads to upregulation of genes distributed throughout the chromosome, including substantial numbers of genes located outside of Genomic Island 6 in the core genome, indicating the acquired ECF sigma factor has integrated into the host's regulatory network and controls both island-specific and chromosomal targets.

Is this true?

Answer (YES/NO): NO